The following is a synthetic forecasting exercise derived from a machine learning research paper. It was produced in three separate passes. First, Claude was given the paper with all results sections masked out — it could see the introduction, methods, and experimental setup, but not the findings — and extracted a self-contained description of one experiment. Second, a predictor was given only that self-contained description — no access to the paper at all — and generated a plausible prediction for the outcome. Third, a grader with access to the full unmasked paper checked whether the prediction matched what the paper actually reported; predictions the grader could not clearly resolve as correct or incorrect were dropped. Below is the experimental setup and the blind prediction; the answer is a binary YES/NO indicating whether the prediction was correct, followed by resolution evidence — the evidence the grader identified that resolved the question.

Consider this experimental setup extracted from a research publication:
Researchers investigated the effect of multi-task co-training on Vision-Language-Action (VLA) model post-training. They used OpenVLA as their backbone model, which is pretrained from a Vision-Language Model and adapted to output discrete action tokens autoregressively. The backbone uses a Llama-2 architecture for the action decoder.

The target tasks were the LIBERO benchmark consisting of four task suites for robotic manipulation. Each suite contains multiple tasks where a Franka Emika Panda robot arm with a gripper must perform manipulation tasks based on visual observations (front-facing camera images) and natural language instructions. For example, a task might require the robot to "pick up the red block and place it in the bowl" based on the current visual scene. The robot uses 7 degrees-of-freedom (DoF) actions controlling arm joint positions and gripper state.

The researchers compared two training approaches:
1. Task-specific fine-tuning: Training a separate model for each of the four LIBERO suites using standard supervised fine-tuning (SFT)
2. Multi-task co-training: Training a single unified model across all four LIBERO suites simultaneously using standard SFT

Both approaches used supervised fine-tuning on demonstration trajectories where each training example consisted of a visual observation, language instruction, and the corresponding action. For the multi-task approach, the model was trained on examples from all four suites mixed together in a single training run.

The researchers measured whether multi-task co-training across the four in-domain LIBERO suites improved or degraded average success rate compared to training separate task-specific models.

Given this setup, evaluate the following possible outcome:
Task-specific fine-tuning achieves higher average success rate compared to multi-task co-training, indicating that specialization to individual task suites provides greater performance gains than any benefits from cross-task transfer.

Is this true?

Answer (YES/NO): NO